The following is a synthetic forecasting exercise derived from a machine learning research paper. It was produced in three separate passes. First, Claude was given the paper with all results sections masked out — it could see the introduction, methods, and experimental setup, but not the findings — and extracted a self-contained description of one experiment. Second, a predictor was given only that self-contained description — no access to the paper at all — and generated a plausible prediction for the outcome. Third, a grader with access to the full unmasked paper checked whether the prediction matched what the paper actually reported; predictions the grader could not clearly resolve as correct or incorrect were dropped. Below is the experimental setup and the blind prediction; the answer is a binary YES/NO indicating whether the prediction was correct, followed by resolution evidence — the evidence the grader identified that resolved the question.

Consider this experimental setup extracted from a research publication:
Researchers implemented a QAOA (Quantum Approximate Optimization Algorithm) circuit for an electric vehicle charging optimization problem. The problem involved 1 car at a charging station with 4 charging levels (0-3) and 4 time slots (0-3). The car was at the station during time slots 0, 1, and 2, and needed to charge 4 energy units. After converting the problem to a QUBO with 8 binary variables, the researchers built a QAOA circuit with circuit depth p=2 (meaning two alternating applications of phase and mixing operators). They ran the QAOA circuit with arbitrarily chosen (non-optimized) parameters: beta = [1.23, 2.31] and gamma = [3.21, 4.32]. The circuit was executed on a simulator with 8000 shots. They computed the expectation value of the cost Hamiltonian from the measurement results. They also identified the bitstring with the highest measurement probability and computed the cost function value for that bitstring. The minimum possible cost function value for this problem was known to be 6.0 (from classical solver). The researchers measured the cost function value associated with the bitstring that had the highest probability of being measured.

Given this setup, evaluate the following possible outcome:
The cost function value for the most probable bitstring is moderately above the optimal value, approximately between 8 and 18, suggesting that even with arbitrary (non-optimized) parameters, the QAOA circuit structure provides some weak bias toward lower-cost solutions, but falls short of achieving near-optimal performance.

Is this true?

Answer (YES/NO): NO